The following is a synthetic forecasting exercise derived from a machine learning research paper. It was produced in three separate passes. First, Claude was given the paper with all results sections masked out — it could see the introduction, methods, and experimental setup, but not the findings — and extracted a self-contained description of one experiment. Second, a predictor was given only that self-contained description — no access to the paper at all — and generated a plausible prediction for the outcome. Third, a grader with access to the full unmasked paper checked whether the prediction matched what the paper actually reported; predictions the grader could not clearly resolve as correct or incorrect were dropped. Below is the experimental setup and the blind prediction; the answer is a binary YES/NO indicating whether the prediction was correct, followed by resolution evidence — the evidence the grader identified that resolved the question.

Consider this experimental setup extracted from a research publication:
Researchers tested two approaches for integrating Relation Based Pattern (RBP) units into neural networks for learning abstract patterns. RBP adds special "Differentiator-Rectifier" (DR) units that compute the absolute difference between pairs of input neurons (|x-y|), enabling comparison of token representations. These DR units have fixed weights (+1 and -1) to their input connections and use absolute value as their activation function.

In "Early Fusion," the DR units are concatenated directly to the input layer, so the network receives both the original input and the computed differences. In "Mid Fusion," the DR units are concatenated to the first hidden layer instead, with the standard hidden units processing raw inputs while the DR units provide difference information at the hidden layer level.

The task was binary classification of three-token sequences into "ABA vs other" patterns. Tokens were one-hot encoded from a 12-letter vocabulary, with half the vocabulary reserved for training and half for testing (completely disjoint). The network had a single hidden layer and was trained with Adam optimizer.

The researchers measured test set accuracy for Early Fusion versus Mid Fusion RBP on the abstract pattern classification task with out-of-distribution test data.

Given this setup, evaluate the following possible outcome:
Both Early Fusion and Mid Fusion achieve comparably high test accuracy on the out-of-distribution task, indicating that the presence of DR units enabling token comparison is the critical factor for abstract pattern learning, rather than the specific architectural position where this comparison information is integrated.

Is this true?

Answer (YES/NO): NO